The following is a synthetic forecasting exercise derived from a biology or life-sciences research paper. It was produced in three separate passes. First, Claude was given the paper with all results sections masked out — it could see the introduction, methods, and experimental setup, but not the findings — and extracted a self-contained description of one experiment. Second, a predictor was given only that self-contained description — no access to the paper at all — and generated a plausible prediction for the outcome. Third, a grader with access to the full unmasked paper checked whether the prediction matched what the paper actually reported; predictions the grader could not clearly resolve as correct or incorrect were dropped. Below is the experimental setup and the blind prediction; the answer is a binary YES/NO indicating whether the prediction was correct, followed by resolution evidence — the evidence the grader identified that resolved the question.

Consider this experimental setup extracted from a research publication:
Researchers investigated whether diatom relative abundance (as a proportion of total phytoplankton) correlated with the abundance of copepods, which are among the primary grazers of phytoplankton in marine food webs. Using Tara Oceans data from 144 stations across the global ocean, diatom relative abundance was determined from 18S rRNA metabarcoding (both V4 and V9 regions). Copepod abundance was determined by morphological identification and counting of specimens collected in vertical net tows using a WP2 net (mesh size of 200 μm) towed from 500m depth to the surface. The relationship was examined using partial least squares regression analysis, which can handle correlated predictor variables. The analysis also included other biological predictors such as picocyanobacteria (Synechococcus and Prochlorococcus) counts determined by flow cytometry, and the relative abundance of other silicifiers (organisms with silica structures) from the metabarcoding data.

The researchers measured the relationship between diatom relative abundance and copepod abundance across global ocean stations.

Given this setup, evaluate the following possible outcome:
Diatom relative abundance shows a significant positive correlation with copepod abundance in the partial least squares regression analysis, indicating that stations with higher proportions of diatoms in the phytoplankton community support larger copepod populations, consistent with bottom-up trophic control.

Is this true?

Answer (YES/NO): NO